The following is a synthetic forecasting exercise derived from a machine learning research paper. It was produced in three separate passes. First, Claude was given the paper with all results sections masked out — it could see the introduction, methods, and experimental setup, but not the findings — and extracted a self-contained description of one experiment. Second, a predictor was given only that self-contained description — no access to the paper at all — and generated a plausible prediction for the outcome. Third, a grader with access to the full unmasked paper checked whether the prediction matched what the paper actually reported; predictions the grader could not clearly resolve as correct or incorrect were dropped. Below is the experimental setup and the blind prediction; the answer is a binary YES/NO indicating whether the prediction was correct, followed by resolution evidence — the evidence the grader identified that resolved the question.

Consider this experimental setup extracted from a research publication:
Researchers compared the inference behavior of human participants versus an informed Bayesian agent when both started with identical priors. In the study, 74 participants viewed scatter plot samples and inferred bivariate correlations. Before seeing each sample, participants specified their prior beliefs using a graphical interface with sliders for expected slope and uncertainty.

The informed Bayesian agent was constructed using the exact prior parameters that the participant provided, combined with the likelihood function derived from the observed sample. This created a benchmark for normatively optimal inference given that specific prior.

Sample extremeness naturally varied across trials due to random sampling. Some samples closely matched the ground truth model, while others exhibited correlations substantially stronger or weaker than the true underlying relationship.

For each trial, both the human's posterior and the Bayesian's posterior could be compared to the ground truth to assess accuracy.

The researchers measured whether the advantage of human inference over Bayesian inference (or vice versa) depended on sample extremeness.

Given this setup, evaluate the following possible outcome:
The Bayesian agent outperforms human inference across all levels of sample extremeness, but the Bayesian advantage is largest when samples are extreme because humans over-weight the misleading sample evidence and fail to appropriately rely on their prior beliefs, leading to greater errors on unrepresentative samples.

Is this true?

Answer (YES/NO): NO